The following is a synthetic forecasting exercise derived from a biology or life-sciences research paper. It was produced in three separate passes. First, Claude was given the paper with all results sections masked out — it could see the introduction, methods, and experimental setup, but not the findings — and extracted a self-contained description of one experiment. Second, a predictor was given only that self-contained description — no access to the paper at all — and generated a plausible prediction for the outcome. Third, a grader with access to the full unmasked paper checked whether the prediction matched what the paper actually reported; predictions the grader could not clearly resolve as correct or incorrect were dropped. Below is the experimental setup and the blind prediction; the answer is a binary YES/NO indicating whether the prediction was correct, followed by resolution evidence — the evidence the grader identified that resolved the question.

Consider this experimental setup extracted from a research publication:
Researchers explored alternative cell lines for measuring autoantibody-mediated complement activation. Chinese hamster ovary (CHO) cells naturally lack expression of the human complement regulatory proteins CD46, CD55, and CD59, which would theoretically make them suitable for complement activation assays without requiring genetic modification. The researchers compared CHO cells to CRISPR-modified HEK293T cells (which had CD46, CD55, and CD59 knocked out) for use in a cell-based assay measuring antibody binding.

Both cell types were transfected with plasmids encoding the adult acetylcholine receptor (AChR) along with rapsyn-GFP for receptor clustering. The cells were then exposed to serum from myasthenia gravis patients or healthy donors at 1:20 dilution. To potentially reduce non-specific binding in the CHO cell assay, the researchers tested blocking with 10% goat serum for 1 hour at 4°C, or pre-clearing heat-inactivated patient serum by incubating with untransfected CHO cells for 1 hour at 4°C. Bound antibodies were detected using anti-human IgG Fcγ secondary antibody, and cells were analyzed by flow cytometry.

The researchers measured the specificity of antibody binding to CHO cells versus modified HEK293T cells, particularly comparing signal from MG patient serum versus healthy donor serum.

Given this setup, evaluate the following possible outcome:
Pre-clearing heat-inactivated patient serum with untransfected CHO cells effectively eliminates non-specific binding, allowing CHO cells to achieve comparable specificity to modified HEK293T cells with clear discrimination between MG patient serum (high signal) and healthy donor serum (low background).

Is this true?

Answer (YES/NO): NO